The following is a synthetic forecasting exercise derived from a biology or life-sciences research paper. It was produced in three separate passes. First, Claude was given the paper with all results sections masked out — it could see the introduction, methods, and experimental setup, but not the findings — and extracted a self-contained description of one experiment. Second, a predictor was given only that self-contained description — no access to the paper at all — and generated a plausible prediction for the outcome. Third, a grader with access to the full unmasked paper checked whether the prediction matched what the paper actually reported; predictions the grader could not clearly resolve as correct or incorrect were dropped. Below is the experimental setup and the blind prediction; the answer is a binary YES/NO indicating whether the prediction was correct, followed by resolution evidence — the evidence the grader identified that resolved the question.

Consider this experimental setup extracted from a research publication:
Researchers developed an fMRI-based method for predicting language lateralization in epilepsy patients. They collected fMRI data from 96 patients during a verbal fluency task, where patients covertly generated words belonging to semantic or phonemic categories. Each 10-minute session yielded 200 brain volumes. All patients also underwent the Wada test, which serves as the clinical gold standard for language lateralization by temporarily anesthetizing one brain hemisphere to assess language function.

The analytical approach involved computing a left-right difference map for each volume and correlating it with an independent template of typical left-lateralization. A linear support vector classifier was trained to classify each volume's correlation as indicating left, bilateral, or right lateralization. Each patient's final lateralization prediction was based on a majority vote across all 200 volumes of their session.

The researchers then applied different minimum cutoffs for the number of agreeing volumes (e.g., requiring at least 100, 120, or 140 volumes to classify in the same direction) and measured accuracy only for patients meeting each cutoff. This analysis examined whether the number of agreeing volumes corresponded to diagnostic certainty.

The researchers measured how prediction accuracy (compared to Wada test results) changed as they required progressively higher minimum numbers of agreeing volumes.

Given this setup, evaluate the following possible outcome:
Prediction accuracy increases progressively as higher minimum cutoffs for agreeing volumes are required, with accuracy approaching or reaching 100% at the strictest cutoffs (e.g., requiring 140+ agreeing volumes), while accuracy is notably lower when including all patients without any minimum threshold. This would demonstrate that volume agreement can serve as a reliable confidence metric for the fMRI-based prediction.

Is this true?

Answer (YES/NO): YES